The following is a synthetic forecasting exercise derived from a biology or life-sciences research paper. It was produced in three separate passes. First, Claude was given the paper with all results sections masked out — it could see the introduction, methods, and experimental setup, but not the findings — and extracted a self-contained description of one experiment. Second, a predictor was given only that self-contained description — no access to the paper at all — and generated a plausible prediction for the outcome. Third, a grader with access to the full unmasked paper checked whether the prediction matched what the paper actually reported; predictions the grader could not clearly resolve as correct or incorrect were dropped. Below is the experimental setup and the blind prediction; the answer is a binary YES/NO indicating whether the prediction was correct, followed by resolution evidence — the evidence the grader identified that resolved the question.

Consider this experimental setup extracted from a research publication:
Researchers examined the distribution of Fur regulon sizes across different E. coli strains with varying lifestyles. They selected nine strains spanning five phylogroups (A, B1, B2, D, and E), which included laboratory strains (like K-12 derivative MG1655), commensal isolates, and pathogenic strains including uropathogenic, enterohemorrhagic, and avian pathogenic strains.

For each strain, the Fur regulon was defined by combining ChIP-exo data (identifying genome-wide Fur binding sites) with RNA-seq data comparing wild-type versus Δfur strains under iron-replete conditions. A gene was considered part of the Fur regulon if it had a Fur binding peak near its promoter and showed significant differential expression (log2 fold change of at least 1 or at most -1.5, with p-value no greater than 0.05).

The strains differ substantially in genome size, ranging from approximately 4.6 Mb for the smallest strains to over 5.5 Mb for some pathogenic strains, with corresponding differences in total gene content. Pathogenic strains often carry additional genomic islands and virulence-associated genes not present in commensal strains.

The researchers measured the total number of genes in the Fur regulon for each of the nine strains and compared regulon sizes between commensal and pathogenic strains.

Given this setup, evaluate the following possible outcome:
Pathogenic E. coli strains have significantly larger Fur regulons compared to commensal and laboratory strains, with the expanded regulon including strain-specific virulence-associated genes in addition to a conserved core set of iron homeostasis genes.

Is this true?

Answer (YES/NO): NO